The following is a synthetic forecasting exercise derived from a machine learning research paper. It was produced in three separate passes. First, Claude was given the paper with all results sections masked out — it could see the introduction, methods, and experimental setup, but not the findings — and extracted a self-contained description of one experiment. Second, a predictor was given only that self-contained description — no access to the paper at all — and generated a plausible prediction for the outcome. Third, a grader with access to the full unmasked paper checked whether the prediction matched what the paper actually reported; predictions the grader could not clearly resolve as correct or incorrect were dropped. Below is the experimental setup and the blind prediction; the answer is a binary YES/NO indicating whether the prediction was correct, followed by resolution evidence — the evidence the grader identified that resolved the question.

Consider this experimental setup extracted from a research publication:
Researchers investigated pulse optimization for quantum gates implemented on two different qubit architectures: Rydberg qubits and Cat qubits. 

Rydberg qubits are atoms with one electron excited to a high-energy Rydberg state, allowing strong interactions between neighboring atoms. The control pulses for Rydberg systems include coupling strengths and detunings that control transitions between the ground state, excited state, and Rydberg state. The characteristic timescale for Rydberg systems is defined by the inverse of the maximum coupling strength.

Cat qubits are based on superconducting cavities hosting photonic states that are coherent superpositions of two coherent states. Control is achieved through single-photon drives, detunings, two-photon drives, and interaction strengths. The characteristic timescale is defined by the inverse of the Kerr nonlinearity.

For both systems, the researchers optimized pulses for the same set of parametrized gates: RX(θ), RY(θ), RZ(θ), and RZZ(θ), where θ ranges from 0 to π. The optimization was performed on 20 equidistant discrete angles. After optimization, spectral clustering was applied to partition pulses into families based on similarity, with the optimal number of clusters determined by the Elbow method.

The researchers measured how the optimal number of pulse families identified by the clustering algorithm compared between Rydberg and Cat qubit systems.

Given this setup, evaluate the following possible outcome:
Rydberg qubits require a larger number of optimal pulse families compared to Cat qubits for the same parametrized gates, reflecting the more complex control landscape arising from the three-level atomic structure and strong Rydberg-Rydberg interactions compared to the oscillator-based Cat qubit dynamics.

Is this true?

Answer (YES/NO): NO